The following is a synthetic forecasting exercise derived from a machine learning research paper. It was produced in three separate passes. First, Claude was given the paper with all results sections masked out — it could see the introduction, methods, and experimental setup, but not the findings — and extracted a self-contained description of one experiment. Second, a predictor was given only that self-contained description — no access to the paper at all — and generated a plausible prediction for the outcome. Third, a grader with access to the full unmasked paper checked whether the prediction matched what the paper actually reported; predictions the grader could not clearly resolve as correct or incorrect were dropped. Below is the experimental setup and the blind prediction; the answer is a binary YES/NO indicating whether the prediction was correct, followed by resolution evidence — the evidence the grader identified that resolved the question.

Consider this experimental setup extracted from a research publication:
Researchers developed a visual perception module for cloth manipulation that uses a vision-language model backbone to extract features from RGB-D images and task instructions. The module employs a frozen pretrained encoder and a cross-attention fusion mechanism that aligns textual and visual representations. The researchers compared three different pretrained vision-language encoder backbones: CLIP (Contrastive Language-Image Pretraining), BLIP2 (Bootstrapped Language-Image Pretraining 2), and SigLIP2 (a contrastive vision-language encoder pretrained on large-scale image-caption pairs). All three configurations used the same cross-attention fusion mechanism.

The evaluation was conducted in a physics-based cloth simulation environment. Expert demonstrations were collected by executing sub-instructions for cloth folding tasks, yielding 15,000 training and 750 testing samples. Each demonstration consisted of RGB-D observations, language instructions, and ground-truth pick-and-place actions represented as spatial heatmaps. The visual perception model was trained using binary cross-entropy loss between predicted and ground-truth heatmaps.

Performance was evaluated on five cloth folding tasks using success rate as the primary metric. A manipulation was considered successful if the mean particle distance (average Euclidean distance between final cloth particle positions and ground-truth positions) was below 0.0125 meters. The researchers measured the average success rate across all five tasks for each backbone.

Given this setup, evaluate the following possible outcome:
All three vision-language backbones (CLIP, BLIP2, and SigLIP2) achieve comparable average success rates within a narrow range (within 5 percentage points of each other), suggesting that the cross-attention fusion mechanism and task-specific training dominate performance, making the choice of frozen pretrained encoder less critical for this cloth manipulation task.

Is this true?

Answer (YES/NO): NO